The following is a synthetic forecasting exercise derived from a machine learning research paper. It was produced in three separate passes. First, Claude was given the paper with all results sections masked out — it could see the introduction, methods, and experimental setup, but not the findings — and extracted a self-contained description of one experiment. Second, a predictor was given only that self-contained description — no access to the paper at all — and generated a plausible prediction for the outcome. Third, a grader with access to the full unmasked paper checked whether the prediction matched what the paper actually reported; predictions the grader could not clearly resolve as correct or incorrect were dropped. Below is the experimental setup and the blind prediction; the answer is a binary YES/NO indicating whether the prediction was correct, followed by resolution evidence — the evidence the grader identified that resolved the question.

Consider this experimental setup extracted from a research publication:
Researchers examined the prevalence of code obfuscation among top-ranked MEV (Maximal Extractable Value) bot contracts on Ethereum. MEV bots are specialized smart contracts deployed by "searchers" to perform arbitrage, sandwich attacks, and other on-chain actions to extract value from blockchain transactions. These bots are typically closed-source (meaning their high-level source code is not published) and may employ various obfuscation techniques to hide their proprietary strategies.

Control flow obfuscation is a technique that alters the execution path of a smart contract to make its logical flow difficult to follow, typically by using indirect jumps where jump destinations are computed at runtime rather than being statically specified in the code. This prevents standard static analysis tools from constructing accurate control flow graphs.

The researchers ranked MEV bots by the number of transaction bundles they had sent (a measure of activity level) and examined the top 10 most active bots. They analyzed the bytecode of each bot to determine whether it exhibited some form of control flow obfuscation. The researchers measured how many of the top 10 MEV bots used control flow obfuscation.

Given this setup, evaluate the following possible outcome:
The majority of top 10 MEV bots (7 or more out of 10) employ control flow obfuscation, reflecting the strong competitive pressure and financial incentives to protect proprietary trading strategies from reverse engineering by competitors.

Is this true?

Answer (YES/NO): NO